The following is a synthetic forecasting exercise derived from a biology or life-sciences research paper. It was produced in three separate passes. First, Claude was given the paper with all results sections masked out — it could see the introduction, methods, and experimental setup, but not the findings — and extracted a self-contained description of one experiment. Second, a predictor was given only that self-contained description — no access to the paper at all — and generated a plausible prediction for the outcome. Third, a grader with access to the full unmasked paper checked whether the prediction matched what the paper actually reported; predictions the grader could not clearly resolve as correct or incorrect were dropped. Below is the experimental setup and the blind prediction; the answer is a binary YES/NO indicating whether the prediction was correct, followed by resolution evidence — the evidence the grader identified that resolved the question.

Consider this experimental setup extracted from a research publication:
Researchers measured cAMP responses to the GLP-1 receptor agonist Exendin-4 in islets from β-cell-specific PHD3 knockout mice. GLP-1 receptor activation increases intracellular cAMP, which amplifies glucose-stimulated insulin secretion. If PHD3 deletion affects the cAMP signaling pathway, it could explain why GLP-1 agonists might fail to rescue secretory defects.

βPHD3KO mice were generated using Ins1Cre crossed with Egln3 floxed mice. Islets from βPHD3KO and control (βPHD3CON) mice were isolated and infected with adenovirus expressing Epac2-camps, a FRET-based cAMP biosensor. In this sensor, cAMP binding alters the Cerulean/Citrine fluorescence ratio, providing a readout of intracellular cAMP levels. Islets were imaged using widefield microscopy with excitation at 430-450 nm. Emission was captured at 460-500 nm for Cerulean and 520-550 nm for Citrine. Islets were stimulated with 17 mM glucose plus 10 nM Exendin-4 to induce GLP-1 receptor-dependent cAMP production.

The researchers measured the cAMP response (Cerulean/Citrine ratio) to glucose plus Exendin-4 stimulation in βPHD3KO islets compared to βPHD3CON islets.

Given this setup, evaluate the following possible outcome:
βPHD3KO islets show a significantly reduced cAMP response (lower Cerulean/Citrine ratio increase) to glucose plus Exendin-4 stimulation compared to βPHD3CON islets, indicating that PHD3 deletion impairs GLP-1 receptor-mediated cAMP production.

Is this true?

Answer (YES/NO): NO